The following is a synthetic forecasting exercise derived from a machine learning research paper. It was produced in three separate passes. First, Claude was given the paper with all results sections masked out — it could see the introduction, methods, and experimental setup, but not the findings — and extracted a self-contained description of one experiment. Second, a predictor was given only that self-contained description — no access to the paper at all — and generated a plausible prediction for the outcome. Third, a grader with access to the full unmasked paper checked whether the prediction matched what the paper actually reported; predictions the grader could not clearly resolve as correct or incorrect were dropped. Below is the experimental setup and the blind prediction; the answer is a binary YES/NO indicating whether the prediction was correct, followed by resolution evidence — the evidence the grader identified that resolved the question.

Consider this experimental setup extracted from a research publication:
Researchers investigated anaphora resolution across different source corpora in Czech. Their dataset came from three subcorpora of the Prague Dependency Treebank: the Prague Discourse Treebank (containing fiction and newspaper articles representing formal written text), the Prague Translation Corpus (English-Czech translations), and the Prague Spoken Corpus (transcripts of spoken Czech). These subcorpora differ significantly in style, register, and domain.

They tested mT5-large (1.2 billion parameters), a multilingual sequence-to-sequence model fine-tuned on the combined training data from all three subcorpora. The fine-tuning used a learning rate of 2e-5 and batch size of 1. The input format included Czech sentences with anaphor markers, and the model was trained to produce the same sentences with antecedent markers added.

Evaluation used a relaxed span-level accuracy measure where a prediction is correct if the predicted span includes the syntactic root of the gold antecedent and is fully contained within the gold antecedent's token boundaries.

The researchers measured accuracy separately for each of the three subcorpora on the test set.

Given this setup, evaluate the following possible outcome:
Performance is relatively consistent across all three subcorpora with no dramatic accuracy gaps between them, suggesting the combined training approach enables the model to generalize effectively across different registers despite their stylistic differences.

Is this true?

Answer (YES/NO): NO